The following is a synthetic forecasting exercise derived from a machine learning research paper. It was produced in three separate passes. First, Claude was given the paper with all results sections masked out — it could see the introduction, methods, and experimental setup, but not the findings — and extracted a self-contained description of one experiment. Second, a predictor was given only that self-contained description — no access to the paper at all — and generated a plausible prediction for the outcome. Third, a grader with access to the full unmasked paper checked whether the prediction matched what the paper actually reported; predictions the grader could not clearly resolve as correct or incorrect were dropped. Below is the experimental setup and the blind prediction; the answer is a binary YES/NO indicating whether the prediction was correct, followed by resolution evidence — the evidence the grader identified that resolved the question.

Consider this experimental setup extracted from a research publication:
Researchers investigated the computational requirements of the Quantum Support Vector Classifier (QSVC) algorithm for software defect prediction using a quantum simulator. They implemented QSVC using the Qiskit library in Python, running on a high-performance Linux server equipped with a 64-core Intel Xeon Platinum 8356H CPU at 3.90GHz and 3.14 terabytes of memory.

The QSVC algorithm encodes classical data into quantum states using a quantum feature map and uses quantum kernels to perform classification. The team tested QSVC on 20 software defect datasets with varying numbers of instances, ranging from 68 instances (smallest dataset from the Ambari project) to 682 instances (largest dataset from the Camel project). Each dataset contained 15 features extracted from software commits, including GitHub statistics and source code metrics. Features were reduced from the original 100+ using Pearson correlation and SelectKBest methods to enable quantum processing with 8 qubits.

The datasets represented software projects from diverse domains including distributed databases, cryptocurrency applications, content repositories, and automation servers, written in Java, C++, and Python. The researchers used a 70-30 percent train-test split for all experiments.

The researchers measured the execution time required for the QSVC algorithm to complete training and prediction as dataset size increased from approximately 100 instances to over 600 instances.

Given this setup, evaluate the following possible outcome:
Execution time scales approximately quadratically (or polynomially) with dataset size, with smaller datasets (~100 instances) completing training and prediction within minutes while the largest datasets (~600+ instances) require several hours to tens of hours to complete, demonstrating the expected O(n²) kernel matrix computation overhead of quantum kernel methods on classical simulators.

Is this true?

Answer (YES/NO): NO